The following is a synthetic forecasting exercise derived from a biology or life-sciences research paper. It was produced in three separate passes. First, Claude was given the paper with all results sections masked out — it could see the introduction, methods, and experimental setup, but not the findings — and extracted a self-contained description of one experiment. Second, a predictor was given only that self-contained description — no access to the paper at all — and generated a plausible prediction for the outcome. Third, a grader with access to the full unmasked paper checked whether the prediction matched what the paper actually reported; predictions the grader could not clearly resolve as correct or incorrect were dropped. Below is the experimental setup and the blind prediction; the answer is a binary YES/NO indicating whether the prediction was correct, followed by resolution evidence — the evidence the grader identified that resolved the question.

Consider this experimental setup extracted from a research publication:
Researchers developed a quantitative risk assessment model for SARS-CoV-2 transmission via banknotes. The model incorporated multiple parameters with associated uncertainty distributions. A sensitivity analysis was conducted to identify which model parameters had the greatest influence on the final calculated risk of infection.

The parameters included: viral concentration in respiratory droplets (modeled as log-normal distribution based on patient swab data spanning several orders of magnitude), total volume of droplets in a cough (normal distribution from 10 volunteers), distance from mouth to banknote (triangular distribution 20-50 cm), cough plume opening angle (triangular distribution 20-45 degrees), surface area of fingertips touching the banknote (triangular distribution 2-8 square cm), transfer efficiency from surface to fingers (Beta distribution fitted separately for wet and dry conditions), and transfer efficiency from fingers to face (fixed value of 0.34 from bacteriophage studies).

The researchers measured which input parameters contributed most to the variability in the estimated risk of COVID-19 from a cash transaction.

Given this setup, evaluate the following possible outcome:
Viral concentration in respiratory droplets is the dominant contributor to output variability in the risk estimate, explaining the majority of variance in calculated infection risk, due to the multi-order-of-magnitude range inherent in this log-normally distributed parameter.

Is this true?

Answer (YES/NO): YES